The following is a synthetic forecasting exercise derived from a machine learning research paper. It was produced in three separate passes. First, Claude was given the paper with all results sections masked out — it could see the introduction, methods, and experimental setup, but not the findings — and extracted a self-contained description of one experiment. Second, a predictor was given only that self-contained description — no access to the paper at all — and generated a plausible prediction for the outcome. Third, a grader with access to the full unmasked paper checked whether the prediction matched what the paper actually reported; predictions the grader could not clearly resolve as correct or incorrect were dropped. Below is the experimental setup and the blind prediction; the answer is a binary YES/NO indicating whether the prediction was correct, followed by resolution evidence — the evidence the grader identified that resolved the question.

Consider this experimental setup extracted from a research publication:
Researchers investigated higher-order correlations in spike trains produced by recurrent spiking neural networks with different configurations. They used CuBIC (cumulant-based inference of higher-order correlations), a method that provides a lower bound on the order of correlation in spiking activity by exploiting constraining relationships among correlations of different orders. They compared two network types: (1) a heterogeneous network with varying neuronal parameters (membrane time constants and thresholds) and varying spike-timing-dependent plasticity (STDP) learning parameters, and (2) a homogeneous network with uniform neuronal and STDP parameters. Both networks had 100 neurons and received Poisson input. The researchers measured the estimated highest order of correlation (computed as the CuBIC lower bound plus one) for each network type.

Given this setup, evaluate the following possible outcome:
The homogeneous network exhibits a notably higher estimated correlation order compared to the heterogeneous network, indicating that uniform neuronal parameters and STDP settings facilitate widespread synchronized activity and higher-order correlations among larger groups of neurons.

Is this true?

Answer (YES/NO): YES